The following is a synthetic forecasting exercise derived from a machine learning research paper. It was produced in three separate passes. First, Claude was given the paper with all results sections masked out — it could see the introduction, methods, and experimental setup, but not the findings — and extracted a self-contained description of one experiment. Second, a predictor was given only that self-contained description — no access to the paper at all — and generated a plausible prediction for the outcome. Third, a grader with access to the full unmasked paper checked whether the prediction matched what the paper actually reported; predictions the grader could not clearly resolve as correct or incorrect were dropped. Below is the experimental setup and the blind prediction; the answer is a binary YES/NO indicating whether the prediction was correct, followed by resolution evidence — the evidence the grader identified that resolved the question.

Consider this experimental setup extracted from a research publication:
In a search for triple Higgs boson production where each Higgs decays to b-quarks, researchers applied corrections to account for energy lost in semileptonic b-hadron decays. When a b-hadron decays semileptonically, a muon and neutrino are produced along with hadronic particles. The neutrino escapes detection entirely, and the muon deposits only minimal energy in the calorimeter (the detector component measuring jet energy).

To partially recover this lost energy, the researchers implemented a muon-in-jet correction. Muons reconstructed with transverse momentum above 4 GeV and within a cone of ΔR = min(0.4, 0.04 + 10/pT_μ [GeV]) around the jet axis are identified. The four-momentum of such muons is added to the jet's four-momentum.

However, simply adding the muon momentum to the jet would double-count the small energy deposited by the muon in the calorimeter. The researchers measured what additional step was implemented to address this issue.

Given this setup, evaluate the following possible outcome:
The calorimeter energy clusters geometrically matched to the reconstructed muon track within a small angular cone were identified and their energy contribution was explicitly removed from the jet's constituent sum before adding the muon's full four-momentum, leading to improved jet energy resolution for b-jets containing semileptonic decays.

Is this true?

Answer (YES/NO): NO